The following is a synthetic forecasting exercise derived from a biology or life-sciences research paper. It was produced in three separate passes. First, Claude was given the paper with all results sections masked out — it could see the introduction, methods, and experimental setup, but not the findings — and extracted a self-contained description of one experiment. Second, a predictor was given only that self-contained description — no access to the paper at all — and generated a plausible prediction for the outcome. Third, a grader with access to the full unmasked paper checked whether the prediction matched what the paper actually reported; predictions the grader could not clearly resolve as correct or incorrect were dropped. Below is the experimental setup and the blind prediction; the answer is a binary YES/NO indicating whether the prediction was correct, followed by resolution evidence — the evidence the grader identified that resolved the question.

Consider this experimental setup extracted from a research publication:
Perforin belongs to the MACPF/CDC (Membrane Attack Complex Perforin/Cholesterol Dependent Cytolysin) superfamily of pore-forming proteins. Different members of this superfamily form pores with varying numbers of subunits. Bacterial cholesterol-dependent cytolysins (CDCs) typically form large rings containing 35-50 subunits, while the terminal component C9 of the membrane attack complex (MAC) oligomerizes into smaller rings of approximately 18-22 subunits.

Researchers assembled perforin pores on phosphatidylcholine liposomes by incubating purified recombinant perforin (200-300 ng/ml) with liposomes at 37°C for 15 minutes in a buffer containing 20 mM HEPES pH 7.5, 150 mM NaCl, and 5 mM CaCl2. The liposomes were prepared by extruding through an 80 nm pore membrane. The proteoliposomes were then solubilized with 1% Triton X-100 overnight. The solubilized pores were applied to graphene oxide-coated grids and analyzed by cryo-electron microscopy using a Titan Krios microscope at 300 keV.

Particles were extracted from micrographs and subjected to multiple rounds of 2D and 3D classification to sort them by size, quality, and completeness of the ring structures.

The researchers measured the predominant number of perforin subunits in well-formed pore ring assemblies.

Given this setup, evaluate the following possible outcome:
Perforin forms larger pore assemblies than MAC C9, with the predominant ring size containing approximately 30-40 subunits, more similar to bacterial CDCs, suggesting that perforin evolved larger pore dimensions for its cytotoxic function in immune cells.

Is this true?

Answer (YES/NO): NO